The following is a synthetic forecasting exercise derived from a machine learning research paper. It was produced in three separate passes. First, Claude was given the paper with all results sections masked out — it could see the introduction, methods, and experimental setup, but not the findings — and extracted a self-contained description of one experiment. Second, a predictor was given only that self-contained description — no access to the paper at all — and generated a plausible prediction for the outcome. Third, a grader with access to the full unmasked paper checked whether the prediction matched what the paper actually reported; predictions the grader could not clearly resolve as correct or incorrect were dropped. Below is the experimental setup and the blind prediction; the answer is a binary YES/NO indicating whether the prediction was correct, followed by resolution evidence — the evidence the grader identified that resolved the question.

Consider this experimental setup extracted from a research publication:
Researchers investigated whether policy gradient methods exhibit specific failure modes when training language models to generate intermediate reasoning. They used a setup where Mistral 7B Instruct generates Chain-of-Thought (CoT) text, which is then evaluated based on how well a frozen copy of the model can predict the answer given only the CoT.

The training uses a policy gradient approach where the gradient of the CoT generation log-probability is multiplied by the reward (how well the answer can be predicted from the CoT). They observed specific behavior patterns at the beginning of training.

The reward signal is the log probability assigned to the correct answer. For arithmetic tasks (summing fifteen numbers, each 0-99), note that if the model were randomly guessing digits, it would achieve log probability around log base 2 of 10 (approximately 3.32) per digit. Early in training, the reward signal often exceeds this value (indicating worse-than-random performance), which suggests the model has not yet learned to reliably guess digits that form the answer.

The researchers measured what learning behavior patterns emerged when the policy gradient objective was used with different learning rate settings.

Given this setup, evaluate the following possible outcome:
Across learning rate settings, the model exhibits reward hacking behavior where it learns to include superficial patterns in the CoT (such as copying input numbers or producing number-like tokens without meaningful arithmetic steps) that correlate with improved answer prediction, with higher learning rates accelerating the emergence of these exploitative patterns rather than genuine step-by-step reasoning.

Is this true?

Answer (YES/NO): NO